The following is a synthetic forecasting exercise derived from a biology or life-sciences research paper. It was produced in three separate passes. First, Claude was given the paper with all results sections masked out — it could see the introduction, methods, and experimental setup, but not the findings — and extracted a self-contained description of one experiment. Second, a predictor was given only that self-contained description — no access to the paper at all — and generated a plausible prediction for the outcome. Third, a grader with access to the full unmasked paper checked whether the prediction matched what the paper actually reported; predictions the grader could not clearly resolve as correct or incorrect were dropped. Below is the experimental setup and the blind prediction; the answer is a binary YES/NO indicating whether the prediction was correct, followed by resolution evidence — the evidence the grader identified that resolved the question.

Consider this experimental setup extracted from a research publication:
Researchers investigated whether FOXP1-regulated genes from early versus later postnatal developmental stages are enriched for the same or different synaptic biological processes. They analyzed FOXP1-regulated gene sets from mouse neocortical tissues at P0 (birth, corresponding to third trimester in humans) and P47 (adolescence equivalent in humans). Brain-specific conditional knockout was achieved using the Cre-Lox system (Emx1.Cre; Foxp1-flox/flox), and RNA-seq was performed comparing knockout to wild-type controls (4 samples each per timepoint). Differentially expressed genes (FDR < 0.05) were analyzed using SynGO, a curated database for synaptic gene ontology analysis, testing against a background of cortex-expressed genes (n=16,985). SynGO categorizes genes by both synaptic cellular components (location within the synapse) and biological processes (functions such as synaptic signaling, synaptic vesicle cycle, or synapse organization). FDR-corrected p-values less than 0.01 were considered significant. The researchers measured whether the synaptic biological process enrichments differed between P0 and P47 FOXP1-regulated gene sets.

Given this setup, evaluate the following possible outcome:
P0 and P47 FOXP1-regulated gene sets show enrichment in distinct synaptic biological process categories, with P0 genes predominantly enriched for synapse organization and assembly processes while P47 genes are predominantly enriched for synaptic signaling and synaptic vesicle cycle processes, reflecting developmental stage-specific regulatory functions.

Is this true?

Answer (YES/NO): NO